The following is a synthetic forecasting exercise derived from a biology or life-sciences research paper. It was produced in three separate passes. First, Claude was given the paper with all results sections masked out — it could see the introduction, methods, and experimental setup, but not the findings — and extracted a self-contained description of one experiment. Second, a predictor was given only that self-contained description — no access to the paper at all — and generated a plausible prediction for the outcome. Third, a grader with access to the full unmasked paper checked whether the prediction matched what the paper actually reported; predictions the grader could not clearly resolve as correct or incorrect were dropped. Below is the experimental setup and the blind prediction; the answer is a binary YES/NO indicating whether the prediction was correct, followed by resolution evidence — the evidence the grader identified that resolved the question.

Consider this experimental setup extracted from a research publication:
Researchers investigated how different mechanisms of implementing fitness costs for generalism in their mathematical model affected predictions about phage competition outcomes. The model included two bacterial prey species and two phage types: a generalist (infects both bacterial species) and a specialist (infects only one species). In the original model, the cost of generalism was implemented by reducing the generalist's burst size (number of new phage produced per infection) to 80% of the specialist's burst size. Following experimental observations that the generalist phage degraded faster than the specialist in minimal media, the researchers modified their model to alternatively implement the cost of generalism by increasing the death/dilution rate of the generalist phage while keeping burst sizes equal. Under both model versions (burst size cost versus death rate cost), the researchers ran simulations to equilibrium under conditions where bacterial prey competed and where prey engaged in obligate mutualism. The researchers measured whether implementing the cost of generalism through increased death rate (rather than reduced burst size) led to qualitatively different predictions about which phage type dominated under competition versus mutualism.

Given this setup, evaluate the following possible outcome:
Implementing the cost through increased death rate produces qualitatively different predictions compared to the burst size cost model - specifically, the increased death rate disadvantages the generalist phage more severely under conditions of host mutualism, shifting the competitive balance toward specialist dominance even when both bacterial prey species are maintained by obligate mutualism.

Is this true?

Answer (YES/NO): NO